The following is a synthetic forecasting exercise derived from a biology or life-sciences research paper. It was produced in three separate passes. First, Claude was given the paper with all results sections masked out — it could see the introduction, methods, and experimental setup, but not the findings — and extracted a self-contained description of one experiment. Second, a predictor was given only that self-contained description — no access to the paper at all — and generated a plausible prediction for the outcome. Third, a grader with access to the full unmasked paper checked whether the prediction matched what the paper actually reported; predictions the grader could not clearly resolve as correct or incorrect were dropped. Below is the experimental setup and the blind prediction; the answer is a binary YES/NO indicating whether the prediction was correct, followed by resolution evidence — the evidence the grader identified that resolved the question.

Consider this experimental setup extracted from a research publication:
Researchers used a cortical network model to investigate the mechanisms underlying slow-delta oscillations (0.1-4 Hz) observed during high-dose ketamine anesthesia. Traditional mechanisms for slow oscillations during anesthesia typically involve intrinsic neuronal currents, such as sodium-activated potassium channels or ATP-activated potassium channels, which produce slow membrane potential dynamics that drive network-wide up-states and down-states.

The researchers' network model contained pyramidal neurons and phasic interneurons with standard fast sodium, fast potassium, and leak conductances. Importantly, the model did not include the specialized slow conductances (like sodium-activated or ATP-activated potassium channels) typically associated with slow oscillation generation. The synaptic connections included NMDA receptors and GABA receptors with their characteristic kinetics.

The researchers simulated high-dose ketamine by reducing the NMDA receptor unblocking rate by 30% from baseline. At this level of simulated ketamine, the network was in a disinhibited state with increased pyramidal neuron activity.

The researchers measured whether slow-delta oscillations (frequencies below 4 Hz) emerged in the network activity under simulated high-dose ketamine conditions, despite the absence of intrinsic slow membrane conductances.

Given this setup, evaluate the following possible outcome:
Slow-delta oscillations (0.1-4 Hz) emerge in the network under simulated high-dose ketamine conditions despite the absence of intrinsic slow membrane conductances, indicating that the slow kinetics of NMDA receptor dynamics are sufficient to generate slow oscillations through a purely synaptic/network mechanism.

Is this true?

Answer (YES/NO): YES